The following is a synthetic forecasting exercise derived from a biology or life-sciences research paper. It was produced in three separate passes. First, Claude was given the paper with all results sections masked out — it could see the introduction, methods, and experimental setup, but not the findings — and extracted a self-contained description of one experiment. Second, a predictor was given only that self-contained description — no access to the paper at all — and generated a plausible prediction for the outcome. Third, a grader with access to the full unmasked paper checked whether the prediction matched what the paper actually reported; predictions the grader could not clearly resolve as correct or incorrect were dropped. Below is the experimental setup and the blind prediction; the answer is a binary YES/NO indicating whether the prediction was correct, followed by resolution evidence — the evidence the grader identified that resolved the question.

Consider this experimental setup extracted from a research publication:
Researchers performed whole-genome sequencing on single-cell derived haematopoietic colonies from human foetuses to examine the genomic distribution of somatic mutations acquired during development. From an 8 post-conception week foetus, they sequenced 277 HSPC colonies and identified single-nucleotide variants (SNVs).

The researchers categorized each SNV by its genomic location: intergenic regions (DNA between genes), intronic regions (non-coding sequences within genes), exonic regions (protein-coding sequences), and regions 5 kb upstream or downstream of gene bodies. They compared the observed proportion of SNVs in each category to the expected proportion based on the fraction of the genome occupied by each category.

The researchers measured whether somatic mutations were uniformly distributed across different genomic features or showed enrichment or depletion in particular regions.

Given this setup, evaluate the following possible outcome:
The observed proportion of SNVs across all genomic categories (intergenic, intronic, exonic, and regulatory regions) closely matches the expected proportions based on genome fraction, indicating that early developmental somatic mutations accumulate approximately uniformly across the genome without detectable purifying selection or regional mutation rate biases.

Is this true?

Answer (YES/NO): NO